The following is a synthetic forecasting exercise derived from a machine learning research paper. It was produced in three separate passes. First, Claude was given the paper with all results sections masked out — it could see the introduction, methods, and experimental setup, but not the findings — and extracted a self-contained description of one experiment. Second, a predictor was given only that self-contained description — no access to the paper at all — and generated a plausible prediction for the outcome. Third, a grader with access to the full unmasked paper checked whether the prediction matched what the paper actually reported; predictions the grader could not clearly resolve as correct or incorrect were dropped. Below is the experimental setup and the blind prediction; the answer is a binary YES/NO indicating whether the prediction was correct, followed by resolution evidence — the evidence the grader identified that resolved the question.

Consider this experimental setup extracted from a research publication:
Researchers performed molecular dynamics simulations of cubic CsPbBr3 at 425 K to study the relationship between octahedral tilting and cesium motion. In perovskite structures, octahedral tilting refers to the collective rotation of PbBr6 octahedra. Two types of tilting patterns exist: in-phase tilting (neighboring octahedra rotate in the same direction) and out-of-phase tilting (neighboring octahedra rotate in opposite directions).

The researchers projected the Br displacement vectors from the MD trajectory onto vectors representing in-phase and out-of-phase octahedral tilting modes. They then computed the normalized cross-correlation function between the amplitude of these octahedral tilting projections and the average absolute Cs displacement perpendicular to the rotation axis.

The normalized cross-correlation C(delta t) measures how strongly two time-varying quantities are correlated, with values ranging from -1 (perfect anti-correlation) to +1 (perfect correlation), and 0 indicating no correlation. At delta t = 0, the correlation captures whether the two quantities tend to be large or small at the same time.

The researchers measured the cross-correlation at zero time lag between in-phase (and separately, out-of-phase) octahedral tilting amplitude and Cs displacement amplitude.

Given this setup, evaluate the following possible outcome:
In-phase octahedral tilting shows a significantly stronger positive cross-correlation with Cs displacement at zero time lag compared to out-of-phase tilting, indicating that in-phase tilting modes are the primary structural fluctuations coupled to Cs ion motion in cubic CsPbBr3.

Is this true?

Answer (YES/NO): YES